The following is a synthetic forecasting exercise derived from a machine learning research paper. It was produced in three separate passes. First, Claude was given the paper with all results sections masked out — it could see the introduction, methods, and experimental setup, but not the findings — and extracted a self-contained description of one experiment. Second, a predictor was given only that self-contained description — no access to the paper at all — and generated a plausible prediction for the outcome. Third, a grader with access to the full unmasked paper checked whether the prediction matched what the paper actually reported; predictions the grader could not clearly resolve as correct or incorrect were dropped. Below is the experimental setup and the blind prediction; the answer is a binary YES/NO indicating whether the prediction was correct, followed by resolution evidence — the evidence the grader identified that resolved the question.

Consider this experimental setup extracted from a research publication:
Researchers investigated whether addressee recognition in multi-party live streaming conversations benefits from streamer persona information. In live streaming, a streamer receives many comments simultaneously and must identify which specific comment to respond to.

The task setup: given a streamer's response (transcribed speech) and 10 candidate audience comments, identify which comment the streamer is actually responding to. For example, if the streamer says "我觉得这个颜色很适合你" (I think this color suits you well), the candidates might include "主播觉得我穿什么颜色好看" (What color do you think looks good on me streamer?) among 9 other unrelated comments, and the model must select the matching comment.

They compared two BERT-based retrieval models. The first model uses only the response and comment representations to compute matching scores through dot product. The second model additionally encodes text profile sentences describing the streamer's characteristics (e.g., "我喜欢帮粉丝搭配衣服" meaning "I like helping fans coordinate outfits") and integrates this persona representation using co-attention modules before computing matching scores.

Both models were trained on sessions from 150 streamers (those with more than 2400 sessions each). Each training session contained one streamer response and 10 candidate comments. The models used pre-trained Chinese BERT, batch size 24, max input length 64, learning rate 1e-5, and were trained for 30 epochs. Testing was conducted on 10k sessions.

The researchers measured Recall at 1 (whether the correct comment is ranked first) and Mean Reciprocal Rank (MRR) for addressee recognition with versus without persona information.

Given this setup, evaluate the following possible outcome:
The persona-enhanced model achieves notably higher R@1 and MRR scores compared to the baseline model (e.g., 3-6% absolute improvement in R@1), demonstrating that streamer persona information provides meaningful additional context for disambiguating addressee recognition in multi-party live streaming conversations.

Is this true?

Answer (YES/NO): NO